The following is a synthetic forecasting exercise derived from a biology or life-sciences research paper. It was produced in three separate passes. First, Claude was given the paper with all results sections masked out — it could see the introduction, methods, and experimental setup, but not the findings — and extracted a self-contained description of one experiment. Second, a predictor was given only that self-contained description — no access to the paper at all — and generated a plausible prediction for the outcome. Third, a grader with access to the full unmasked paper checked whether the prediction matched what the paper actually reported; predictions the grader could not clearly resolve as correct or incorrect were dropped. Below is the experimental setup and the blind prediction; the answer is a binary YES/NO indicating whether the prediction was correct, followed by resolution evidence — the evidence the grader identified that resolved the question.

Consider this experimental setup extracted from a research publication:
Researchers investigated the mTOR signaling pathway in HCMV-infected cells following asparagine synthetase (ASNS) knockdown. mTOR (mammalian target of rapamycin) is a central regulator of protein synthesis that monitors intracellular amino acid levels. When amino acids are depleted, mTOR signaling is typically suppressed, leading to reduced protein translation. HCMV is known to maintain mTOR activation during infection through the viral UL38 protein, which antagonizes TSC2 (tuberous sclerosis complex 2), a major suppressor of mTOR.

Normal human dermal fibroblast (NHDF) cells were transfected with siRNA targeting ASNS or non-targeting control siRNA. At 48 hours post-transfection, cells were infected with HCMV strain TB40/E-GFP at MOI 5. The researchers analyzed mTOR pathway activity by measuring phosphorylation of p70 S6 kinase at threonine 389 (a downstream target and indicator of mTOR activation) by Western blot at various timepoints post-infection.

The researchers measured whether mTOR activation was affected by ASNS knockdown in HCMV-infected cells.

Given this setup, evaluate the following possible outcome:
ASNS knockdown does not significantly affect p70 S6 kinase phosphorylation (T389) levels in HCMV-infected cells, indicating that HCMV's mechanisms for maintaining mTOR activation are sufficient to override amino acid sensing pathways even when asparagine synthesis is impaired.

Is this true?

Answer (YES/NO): YES